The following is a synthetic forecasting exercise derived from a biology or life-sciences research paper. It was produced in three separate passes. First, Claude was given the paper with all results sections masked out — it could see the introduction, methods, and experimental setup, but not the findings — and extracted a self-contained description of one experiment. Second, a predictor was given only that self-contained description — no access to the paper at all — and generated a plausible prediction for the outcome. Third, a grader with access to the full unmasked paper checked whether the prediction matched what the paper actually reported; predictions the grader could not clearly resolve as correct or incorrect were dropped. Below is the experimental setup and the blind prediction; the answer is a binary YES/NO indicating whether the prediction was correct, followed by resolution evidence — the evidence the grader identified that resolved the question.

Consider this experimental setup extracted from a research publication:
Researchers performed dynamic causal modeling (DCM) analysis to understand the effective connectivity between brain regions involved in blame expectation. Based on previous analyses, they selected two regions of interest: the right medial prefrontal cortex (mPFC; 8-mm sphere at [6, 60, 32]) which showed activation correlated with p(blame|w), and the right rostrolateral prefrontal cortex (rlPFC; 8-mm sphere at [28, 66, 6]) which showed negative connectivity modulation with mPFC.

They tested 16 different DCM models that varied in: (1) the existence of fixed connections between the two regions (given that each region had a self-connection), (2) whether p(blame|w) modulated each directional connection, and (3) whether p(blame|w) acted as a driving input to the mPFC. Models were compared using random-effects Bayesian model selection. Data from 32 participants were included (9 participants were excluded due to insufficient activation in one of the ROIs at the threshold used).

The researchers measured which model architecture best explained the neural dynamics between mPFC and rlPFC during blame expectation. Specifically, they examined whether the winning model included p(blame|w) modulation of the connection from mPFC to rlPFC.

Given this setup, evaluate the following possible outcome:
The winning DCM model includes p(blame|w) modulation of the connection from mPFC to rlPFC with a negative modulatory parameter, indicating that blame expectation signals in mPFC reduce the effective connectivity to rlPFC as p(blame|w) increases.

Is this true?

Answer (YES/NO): NO